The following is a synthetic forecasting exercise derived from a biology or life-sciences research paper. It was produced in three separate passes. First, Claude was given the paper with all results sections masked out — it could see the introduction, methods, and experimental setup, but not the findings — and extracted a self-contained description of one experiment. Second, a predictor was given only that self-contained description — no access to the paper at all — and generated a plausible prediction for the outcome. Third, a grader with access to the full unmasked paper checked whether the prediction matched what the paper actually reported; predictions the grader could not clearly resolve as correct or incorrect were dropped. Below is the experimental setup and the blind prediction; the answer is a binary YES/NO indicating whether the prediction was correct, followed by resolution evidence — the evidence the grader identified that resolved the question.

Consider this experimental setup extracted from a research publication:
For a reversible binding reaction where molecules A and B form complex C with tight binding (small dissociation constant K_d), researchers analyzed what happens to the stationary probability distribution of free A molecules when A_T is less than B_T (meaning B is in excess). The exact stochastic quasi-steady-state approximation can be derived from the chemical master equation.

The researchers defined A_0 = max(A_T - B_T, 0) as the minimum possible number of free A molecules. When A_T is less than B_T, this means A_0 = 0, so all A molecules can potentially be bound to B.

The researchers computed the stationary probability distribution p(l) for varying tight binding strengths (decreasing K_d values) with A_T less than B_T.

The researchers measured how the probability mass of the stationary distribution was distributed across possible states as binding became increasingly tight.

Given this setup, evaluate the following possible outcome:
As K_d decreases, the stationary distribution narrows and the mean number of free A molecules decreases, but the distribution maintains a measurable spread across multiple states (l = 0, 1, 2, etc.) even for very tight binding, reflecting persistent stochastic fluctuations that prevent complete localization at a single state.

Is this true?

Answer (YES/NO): NO